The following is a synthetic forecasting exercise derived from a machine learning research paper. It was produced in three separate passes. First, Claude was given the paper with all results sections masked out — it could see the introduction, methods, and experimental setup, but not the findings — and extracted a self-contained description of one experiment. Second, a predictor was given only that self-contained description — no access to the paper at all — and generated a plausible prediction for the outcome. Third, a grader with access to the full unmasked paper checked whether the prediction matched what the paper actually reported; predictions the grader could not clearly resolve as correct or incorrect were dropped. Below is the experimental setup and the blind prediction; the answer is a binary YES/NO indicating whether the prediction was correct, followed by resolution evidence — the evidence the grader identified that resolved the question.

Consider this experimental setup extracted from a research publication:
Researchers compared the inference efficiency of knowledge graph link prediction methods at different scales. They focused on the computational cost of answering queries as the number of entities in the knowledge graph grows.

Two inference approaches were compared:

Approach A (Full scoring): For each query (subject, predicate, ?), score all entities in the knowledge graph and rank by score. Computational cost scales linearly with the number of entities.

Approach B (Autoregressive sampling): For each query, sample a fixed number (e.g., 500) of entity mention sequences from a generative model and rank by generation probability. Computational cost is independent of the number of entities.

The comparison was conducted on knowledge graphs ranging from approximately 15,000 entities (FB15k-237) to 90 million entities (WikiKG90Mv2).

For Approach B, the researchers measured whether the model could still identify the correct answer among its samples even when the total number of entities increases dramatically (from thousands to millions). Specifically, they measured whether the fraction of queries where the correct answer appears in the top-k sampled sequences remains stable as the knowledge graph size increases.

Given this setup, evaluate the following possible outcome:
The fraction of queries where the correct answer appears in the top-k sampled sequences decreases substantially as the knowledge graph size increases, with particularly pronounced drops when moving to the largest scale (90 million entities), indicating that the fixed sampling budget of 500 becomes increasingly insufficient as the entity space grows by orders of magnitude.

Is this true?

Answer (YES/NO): NO